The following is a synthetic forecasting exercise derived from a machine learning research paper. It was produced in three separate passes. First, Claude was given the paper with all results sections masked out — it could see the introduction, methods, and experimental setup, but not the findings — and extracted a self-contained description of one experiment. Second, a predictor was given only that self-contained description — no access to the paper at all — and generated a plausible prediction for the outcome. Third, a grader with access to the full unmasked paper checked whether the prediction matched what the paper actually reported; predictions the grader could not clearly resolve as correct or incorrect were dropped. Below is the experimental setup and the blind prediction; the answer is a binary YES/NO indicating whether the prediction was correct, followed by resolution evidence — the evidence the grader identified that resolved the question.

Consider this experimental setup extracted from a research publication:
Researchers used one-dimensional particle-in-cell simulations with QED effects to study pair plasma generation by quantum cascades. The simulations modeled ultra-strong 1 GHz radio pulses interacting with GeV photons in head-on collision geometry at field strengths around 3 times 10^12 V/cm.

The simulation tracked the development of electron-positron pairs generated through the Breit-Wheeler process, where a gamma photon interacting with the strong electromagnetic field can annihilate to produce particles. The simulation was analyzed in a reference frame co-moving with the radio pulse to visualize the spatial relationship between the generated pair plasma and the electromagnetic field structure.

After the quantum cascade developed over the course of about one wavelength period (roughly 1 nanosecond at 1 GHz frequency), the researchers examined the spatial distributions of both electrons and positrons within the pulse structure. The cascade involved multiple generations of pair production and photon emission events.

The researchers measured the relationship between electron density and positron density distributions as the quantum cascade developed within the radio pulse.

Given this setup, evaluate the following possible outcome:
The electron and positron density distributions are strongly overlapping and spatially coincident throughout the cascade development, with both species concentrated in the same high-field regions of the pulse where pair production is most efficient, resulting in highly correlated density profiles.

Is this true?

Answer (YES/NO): YES